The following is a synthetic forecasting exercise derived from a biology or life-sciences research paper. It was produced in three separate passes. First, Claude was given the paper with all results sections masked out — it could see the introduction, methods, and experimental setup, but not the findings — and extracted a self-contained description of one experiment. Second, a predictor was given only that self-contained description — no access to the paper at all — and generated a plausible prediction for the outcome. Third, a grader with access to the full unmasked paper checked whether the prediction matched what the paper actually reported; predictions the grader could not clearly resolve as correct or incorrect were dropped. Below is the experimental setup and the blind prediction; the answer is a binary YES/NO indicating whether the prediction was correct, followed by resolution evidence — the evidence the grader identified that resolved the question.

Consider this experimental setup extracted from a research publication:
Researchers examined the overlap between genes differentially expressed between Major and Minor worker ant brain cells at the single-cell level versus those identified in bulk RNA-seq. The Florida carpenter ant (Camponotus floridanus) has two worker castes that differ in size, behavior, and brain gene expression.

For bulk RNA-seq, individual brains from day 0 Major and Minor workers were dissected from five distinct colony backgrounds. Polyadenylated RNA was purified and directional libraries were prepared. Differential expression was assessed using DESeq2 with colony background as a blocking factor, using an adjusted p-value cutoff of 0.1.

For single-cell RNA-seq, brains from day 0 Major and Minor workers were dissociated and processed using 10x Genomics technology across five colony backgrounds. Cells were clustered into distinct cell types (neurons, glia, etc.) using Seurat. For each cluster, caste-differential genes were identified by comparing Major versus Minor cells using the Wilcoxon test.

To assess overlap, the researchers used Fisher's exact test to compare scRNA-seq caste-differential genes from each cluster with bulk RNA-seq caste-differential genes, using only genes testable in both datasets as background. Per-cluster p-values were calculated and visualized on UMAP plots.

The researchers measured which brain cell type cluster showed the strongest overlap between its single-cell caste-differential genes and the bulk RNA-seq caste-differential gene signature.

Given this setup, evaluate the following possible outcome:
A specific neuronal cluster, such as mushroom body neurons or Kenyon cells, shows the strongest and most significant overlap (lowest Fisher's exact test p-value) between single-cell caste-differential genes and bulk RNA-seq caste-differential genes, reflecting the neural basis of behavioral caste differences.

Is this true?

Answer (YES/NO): NO